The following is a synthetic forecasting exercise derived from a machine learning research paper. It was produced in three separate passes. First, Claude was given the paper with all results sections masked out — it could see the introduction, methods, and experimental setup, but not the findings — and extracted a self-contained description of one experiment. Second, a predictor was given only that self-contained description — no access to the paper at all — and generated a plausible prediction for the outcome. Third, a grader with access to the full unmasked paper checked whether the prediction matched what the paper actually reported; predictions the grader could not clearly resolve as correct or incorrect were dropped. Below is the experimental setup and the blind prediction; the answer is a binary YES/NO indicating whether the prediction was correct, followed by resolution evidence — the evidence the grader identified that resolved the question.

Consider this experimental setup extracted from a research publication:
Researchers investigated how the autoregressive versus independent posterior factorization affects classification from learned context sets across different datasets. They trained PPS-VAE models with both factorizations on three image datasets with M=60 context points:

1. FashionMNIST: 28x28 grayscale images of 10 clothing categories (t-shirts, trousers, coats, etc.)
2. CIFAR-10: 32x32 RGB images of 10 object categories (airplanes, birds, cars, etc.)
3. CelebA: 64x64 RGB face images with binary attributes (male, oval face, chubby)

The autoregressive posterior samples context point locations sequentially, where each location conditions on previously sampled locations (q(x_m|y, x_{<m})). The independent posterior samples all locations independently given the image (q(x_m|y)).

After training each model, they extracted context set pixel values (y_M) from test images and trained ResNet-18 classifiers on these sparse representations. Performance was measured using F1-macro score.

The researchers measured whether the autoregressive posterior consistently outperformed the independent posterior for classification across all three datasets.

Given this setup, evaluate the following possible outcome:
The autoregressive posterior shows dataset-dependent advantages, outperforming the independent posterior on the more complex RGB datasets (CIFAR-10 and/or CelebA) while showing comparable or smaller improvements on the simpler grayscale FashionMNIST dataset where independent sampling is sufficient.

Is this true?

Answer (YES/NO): NO